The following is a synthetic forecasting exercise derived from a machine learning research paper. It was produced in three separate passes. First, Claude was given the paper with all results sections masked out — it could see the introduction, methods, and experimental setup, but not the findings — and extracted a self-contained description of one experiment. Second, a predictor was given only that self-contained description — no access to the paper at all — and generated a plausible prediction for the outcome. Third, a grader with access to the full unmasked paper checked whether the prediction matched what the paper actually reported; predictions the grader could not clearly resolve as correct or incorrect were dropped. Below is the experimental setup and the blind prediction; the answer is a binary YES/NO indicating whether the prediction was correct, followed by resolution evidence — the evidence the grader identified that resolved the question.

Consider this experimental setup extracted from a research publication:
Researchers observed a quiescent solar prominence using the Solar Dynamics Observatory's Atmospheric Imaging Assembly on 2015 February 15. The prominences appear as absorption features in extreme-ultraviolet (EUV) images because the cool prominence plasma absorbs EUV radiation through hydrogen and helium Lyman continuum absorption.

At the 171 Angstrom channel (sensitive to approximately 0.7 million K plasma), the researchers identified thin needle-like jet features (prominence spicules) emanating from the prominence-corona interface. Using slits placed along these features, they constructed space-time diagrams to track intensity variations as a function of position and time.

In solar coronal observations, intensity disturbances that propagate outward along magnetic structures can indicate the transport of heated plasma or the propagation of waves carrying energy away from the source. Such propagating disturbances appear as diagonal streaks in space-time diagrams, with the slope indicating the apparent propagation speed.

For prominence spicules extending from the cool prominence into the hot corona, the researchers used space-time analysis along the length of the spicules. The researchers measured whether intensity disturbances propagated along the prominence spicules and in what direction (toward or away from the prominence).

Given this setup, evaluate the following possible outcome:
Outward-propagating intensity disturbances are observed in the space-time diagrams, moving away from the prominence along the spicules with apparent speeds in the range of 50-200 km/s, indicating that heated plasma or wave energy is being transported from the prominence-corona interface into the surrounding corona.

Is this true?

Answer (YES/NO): NO